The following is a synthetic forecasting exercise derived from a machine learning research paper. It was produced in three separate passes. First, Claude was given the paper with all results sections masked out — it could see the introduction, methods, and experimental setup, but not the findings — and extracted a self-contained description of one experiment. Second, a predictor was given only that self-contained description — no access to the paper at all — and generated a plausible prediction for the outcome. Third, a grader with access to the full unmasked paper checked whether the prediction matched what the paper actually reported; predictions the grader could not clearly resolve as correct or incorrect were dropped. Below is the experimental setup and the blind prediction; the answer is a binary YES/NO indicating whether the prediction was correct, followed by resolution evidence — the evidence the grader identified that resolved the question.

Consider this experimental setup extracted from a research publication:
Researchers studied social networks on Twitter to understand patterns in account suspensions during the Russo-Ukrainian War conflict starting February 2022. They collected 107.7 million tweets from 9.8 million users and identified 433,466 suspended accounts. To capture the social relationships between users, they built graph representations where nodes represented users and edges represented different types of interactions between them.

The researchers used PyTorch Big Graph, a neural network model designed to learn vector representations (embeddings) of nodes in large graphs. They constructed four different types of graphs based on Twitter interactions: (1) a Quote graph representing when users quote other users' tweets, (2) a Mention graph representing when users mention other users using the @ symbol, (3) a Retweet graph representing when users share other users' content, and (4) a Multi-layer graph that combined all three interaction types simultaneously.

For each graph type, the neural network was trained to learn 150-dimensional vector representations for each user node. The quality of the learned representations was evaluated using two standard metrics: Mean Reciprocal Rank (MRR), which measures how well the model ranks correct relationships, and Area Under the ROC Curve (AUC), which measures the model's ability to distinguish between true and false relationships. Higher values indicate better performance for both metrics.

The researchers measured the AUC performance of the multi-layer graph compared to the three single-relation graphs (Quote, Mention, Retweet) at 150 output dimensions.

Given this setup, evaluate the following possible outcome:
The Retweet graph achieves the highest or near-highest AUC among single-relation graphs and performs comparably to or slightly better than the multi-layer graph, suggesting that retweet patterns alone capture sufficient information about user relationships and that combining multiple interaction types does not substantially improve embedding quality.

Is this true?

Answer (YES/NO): NO